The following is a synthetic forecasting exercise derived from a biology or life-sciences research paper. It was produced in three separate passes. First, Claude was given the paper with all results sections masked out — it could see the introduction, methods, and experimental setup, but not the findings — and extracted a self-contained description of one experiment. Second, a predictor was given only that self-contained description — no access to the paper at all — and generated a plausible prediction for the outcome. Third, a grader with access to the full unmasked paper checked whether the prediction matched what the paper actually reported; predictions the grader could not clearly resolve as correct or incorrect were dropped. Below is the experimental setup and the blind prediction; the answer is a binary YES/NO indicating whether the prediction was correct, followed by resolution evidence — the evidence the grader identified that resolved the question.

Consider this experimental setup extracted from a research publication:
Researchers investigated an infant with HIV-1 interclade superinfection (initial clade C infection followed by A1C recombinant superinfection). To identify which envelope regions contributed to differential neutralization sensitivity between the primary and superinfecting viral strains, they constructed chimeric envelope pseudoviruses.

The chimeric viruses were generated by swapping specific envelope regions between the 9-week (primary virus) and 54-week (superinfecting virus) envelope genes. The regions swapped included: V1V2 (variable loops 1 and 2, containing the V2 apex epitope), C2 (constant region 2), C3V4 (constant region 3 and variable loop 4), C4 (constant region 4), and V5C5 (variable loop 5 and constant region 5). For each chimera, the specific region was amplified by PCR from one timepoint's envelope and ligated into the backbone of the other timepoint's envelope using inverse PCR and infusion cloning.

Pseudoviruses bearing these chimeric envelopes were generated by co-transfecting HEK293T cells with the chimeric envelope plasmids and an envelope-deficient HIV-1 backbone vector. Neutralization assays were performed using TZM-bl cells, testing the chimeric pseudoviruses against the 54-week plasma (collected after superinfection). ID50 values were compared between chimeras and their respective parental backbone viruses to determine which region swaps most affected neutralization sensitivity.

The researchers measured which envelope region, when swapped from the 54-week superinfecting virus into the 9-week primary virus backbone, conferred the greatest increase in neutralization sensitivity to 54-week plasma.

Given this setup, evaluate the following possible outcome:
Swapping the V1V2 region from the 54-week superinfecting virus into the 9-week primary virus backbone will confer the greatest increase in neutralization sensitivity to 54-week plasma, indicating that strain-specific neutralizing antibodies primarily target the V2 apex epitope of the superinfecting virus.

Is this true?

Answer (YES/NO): NO